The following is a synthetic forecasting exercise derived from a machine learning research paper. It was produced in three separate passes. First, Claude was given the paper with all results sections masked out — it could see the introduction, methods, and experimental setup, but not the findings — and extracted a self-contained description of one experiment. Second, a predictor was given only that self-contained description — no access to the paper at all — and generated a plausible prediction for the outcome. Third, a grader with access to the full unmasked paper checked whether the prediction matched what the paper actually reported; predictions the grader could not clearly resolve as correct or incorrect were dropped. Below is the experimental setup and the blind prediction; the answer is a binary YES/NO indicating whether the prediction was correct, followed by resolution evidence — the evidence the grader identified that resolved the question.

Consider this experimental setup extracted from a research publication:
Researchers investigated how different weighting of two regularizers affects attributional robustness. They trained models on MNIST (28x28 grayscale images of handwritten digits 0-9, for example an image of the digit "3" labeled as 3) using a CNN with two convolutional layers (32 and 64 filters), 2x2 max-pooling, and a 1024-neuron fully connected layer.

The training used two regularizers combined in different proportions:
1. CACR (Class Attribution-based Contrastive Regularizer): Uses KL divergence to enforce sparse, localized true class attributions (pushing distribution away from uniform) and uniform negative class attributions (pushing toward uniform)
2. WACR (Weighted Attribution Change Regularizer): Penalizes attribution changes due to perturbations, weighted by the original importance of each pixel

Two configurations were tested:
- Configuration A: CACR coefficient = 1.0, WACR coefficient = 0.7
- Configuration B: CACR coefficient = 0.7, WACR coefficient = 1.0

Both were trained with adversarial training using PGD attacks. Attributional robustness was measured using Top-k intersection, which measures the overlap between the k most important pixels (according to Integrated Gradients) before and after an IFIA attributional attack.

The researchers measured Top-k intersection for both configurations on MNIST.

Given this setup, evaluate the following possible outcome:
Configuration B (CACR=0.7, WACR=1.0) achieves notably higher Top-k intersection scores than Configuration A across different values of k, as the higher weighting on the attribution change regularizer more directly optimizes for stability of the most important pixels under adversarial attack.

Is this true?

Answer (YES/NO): NO